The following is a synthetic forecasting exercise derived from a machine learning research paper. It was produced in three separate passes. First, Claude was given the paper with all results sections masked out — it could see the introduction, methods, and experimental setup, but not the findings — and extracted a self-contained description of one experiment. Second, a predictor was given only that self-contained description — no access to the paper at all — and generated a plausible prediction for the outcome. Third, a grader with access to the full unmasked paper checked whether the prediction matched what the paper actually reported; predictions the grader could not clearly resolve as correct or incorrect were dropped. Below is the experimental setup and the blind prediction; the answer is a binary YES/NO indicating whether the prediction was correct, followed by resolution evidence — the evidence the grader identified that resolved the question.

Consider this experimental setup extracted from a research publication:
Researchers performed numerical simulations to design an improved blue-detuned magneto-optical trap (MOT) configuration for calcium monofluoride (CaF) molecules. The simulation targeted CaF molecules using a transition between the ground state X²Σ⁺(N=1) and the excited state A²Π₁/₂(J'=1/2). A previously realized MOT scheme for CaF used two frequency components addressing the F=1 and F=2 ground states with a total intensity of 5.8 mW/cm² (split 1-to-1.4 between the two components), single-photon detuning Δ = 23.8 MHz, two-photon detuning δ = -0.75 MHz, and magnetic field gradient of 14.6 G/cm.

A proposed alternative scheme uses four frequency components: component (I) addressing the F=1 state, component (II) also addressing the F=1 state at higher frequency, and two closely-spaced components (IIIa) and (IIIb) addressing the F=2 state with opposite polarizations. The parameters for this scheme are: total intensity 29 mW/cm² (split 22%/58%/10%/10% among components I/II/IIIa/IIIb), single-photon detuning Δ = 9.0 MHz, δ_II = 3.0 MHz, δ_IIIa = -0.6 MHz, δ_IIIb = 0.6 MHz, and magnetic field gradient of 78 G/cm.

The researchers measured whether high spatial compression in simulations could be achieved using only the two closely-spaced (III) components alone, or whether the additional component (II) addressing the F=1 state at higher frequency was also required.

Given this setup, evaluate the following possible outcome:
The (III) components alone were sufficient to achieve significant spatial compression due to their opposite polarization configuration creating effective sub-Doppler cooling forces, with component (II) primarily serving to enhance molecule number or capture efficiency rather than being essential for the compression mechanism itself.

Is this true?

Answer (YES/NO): NO